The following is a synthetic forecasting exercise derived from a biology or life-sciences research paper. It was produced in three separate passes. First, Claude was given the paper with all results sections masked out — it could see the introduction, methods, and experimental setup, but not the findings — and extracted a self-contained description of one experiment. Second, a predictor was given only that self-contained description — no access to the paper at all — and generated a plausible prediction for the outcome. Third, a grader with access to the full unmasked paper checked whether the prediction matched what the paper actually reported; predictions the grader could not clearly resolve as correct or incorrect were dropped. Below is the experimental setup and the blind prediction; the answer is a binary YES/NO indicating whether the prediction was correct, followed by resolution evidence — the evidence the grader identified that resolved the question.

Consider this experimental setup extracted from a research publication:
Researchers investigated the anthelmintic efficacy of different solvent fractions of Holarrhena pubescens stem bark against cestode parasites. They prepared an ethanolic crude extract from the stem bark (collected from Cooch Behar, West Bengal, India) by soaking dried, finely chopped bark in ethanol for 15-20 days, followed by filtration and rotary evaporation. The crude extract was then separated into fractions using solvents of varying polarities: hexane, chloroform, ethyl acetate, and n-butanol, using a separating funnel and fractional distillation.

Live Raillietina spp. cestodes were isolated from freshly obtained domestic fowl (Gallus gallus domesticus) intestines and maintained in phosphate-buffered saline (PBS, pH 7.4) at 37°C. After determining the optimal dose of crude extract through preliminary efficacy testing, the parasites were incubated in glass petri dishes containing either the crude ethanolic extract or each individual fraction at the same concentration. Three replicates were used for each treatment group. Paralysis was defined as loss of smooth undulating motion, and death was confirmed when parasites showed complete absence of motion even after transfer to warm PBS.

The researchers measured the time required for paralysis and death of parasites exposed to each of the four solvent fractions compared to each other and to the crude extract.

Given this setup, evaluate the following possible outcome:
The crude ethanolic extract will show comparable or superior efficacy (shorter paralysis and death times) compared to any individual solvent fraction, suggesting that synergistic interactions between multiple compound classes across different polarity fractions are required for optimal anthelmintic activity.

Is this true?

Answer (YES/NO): NO